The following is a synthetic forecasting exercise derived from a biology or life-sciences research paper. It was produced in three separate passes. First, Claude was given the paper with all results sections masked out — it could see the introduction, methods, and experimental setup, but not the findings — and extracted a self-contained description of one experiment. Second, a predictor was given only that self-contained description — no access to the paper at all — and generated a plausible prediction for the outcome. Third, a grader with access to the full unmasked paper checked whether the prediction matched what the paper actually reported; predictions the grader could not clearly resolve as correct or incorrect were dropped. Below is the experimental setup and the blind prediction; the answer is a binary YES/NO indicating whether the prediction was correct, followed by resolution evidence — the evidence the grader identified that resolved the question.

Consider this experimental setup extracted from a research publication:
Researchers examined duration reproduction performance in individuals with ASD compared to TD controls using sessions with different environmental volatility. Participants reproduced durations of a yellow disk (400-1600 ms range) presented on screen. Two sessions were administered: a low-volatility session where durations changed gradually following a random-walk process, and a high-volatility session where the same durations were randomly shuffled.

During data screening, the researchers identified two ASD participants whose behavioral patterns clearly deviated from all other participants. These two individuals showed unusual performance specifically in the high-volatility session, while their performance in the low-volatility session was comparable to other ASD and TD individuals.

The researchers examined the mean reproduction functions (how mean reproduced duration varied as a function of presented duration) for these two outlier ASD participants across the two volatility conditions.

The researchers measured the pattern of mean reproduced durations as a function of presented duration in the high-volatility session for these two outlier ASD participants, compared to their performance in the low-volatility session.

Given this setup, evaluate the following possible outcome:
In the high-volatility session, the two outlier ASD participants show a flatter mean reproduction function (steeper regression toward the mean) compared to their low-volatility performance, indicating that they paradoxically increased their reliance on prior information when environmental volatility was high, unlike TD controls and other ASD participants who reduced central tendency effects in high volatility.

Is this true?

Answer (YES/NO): NO